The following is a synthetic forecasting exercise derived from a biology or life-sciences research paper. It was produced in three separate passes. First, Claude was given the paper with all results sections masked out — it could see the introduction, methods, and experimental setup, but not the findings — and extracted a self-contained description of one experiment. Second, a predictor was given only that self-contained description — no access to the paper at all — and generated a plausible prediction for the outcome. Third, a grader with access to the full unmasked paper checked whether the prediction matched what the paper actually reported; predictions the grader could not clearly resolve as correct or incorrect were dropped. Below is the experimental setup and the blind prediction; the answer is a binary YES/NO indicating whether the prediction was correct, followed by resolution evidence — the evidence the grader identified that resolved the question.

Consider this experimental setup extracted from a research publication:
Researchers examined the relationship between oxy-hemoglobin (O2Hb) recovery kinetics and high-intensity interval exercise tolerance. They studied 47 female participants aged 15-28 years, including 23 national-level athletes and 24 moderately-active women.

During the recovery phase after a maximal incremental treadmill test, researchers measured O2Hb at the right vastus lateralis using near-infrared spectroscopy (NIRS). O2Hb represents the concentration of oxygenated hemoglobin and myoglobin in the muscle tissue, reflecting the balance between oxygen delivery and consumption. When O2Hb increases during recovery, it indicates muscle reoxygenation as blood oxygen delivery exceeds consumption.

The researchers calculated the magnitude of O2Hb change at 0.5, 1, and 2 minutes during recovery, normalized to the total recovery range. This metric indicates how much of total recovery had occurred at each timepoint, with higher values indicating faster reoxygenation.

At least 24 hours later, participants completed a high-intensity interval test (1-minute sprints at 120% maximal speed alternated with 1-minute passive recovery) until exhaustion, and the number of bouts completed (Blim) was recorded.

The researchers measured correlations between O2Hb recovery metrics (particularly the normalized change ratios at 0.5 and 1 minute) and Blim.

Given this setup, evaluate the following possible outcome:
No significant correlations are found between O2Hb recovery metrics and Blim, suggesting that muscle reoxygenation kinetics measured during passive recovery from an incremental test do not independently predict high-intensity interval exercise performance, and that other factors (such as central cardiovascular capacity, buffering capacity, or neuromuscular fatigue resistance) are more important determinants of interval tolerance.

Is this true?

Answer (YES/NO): YES